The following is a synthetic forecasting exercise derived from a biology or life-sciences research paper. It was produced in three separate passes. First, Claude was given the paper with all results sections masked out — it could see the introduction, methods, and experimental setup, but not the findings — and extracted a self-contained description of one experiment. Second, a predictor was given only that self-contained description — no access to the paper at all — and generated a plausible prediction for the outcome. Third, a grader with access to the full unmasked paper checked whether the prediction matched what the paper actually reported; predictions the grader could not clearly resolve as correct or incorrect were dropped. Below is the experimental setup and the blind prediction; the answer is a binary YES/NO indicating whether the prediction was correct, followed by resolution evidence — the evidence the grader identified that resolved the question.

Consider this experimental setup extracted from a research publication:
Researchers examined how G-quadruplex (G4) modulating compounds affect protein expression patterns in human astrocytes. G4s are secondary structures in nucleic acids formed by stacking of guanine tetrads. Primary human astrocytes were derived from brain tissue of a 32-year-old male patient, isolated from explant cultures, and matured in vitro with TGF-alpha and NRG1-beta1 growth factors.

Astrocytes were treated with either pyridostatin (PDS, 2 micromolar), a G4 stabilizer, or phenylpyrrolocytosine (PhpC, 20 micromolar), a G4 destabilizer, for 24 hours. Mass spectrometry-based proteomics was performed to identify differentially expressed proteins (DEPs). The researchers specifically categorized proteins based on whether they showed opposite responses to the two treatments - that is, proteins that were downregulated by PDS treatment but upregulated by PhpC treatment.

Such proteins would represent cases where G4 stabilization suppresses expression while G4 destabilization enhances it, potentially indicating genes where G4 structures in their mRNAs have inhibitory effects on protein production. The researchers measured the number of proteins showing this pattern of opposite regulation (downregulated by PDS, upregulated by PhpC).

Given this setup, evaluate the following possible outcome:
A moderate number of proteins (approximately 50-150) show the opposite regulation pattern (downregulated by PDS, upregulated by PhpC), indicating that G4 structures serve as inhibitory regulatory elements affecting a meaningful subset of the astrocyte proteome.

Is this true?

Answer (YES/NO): NO